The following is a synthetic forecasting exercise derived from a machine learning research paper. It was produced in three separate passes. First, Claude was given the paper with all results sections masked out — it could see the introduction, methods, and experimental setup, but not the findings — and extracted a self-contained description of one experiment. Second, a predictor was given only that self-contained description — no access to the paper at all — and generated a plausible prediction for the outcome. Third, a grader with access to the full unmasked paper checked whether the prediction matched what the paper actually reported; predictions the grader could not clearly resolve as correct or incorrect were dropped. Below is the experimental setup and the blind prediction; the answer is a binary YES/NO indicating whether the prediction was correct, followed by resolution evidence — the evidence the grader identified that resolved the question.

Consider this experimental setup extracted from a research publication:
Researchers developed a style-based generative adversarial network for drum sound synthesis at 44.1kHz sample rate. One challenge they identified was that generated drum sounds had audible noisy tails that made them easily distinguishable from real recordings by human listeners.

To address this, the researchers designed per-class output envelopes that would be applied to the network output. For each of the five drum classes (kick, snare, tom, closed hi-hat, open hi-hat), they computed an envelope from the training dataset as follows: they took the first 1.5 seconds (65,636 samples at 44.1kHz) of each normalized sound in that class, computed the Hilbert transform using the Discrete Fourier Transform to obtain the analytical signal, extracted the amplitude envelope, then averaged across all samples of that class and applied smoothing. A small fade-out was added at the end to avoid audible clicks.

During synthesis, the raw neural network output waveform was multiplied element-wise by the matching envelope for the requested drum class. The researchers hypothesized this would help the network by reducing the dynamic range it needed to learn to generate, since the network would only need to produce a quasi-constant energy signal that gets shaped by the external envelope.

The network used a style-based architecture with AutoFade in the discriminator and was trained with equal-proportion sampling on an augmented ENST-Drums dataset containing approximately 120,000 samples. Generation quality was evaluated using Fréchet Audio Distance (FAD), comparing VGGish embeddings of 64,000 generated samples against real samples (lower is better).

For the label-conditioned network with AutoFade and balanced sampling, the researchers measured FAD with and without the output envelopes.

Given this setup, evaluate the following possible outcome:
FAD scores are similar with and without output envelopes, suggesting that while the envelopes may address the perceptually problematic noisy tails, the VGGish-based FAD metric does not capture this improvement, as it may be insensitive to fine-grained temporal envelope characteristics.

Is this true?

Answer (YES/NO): NO